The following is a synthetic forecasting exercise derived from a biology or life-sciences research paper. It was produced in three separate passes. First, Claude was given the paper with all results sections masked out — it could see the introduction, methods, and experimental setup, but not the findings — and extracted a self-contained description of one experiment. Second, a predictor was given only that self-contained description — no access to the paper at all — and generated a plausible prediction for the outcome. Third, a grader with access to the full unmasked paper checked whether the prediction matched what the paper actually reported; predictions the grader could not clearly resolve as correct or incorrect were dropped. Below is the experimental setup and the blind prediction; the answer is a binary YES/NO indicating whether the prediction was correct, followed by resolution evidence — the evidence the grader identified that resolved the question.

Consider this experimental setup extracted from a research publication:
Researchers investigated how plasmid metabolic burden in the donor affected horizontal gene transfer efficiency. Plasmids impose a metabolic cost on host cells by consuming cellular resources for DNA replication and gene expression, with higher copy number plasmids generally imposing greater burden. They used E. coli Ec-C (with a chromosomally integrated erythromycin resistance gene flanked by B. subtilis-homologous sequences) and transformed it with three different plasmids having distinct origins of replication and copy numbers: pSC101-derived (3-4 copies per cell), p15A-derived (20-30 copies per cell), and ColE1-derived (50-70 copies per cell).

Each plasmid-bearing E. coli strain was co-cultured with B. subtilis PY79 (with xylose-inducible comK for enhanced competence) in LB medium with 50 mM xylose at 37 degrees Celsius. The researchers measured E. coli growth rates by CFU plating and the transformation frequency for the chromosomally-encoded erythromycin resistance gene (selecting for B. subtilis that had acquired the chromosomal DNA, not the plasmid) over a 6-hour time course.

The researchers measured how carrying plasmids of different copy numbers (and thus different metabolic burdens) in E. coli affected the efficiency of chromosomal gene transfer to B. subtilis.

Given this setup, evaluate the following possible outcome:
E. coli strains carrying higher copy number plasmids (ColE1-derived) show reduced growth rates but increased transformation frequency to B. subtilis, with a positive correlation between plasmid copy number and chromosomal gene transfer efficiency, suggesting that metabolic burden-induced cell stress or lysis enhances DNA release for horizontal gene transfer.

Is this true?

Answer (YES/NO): NO